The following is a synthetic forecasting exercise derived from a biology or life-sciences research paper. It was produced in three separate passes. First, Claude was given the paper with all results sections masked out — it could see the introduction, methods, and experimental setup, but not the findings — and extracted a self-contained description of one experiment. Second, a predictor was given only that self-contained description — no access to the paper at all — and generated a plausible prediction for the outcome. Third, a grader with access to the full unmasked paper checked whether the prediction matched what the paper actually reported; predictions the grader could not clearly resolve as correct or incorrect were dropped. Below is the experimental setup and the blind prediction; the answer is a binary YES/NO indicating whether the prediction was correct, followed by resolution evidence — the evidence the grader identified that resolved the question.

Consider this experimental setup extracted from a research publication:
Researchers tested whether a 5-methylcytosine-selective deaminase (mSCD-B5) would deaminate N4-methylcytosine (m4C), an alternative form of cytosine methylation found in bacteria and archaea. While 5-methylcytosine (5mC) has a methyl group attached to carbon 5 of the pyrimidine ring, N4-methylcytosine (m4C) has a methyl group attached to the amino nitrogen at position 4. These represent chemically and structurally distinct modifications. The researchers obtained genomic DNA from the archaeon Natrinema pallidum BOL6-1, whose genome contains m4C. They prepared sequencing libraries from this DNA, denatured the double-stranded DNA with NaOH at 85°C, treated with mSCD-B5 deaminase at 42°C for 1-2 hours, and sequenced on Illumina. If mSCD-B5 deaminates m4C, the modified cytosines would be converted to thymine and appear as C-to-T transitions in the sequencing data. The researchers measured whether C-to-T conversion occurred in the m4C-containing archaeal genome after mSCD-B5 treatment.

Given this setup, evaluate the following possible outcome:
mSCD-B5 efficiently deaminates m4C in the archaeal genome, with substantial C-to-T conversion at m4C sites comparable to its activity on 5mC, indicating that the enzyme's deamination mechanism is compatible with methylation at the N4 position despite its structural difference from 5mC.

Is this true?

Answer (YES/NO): NO